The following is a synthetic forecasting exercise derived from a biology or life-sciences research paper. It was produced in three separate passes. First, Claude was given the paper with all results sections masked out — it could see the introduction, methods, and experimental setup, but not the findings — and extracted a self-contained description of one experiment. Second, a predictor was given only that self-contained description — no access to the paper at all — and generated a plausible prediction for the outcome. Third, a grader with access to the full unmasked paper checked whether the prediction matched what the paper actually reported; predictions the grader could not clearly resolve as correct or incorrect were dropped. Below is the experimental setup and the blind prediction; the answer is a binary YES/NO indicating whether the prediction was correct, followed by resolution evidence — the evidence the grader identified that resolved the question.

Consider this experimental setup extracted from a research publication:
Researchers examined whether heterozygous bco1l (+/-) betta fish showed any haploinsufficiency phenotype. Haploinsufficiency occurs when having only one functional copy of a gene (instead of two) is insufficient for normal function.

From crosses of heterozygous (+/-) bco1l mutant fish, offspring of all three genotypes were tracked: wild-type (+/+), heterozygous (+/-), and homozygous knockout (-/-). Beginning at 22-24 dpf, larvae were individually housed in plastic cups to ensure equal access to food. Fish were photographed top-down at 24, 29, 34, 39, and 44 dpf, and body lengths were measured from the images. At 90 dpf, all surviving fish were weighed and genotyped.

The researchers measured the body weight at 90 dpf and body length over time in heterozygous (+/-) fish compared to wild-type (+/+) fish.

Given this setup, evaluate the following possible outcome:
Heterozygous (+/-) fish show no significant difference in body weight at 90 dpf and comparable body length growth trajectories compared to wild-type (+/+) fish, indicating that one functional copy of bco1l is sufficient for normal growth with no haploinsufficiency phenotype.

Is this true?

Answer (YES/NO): YES